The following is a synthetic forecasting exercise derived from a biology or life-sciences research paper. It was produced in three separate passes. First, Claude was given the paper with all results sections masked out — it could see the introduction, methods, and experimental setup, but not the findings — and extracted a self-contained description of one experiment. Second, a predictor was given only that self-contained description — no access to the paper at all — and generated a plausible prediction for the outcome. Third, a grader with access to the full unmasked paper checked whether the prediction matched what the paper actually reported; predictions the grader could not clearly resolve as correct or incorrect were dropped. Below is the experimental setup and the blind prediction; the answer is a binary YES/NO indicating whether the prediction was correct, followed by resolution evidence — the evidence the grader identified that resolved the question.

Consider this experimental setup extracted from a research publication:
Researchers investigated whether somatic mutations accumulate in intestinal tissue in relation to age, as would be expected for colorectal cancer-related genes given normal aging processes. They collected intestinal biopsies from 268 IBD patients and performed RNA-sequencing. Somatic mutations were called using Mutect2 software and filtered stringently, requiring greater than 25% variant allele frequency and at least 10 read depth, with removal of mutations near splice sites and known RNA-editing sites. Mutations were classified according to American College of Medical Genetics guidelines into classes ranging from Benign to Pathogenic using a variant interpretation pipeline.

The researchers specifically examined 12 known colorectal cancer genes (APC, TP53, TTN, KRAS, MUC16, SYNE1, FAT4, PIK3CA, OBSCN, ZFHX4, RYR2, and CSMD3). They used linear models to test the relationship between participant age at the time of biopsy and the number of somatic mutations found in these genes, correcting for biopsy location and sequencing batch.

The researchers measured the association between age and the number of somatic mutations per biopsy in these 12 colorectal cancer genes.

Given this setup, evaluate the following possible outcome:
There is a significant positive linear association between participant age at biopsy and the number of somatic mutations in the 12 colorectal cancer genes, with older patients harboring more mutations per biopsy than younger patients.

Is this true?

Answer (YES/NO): NO